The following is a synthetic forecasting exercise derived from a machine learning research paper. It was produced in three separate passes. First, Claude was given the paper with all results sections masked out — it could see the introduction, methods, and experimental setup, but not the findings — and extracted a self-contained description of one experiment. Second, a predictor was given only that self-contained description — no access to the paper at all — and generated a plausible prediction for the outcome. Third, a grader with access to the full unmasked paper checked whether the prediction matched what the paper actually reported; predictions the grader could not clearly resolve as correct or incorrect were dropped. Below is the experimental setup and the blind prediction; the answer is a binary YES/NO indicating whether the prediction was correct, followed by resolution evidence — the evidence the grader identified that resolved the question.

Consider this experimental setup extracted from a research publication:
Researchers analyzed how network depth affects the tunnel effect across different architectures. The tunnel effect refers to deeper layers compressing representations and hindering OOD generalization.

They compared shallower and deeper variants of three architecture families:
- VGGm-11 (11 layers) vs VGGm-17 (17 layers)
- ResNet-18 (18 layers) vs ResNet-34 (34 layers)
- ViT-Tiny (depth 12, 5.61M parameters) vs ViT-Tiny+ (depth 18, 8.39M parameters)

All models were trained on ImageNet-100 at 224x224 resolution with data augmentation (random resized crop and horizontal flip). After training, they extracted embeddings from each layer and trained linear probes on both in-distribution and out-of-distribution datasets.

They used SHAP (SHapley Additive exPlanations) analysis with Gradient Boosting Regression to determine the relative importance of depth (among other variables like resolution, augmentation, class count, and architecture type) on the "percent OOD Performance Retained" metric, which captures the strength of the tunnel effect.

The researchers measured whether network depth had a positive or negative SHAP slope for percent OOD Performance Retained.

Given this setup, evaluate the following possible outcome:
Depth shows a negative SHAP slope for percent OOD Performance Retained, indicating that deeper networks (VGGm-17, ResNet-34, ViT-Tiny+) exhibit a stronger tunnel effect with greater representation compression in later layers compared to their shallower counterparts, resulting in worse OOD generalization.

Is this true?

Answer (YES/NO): YES